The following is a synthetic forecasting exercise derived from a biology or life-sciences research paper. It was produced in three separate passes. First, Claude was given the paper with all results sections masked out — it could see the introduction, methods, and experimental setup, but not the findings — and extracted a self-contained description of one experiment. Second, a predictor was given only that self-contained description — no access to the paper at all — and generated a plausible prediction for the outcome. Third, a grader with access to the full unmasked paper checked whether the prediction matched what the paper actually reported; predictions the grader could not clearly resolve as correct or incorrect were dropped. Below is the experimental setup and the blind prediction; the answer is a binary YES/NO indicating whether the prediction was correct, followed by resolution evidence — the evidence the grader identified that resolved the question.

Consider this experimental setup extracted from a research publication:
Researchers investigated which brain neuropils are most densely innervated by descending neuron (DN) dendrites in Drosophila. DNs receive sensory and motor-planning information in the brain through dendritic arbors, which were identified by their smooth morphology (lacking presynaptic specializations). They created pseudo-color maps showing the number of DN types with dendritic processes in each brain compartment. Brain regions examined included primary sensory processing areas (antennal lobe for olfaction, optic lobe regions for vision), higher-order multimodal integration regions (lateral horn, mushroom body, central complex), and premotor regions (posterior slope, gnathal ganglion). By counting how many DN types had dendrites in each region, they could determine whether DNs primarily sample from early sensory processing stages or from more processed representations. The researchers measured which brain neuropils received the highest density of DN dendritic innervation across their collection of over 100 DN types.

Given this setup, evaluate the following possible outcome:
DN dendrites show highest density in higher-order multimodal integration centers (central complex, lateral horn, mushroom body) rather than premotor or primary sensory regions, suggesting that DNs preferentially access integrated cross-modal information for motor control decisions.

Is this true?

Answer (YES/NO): NO